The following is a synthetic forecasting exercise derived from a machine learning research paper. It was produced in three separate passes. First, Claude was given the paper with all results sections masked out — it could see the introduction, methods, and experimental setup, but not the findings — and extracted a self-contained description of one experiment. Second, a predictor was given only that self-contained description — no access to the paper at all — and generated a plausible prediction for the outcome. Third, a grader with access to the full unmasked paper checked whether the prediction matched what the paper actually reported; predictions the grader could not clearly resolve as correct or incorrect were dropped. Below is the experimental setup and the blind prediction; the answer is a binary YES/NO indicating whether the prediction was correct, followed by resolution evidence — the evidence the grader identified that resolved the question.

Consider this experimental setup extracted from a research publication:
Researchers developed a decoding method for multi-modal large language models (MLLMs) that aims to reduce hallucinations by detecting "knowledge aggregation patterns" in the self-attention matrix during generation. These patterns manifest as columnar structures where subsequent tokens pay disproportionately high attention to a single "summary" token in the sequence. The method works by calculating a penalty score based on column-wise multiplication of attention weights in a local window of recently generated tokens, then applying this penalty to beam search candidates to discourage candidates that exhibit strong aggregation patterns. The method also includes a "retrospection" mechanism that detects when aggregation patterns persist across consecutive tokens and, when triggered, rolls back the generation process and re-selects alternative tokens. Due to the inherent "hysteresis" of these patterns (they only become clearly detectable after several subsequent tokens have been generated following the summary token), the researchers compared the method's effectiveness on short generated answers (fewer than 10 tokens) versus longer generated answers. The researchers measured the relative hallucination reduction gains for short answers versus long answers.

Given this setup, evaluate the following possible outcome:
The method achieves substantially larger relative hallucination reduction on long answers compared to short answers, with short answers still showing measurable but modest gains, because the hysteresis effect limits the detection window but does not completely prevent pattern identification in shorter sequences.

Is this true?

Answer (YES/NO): YES